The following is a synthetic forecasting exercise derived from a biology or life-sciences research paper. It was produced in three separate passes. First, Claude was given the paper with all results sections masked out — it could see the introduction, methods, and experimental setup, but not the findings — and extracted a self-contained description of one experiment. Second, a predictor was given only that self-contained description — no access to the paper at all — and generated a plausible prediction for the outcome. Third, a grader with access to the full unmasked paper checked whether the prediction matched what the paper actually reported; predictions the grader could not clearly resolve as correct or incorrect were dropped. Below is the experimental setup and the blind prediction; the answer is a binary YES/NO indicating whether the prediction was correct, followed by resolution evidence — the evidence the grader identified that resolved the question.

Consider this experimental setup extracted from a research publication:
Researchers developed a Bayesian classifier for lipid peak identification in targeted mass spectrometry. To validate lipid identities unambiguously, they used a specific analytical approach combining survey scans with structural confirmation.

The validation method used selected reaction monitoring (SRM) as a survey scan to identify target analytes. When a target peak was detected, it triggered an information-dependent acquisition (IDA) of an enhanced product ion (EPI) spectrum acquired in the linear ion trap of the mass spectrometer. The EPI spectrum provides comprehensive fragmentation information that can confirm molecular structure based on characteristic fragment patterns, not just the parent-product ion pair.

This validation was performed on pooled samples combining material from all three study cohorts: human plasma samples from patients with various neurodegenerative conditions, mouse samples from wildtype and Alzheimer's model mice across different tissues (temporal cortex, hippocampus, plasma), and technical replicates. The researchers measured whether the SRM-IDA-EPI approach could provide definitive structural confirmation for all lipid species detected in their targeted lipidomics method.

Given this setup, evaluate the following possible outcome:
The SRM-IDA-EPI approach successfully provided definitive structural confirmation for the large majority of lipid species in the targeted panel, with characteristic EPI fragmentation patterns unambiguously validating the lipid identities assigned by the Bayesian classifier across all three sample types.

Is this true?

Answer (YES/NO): NO